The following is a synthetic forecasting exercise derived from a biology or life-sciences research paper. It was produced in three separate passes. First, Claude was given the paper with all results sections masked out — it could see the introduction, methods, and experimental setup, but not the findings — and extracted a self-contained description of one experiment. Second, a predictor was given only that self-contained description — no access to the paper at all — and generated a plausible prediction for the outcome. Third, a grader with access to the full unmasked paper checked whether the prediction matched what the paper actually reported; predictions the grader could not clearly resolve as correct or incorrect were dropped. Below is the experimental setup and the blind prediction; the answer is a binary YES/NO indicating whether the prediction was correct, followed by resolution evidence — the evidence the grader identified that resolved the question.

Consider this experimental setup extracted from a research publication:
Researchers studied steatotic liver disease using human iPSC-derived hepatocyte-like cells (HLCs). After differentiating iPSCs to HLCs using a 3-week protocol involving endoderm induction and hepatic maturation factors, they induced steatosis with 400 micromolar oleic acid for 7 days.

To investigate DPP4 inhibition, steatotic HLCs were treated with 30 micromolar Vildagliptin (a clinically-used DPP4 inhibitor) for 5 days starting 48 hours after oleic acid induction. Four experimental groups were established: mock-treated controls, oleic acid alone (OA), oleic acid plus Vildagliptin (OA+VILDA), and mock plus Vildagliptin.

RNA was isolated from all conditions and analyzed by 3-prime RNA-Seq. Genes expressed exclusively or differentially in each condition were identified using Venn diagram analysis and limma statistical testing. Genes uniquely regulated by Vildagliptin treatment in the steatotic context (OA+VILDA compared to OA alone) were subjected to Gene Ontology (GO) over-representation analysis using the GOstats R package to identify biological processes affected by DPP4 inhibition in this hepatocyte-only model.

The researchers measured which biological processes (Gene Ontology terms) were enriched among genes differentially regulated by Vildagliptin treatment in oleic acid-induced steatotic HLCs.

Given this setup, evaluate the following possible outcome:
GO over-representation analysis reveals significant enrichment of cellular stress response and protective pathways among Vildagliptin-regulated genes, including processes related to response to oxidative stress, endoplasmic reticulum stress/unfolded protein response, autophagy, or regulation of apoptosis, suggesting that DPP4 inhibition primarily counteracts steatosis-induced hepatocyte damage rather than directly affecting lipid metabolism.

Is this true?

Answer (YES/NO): NO